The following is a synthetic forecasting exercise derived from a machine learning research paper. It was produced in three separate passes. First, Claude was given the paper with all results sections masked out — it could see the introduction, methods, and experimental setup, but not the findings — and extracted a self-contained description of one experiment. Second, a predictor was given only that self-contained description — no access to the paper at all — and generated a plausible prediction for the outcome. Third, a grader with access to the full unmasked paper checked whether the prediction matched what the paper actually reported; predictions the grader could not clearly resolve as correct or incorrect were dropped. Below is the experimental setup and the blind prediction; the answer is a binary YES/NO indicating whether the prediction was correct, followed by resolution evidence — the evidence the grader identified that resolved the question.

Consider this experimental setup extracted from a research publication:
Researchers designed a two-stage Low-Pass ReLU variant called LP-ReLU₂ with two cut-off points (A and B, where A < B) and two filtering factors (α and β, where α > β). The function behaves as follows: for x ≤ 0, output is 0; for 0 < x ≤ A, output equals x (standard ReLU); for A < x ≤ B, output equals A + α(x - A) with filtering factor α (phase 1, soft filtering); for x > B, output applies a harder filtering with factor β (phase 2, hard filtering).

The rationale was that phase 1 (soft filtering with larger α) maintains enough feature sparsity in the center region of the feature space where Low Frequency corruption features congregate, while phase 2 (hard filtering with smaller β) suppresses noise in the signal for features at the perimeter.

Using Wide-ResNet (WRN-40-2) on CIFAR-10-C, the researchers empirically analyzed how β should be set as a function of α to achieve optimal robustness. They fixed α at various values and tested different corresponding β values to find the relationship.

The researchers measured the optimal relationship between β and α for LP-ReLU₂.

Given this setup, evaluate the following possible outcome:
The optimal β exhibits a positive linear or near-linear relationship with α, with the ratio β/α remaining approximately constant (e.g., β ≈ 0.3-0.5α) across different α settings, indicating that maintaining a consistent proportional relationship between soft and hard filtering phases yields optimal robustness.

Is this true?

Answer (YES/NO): YES